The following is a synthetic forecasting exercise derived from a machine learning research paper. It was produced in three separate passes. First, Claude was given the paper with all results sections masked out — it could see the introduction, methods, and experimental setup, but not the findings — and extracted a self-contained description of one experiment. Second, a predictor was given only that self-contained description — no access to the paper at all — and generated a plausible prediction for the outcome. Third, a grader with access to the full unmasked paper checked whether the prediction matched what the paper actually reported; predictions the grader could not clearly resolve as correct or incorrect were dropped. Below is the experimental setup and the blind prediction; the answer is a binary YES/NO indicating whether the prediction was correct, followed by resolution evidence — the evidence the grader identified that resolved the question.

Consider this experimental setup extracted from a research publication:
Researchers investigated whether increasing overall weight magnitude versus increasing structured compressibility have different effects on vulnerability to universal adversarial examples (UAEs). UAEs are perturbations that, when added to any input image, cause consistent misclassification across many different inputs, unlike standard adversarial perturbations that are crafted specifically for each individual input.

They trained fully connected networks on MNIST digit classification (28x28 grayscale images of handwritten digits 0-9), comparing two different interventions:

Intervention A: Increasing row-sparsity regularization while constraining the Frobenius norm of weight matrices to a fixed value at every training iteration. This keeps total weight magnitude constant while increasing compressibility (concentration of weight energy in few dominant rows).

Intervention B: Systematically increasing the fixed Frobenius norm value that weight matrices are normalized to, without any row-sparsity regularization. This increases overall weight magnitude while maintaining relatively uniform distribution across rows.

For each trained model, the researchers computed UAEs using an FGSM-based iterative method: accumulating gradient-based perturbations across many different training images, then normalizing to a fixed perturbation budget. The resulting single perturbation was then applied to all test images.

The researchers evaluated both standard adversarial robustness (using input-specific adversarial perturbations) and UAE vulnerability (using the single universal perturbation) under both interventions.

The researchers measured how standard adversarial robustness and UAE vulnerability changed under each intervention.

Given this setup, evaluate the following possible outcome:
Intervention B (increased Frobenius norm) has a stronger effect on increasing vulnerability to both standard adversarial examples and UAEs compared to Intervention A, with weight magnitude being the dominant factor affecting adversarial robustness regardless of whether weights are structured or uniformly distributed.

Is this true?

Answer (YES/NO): NO